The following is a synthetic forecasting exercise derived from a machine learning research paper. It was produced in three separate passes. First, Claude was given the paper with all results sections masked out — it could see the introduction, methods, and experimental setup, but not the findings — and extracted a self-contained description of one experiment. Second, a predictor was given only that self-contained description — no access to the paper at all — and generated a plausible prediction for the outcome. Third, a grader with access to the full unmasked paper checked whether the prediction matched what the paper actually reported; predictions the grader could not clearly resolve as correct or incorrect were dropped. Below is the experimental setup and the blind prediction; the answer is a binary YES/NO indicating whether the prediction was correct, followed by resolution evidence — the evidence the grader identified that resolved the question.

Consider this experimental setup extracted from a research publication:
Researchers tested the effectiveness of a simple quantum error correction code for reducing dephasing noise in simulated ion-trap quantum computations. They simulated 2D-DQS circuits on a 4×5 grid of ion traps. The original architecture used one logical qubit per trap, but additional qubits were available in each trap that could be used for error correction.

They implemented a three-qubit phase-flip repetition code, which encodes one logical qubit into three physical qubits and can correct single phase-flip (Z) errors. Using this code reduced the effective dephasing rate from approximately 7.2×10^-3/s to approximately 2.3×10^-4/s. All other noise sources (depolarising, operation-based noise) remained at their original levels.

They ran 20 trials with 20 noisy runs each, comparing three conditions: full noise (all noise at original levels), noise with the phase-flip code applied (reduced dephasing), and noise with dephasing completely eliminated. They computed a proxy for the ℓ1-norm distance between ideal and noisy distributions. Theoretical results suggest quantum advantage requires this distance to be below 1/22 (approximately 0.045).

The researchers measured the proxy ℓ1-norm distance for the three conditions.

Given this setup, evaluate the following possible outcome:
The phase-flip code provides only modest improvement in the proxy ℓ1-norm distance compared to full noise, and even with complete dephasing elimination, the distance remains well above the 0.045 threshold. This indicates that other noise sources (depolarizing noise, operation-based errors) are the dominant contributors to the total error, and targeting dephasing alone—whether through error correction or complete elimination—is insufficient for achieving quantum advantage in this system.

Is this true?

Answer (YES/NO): NO